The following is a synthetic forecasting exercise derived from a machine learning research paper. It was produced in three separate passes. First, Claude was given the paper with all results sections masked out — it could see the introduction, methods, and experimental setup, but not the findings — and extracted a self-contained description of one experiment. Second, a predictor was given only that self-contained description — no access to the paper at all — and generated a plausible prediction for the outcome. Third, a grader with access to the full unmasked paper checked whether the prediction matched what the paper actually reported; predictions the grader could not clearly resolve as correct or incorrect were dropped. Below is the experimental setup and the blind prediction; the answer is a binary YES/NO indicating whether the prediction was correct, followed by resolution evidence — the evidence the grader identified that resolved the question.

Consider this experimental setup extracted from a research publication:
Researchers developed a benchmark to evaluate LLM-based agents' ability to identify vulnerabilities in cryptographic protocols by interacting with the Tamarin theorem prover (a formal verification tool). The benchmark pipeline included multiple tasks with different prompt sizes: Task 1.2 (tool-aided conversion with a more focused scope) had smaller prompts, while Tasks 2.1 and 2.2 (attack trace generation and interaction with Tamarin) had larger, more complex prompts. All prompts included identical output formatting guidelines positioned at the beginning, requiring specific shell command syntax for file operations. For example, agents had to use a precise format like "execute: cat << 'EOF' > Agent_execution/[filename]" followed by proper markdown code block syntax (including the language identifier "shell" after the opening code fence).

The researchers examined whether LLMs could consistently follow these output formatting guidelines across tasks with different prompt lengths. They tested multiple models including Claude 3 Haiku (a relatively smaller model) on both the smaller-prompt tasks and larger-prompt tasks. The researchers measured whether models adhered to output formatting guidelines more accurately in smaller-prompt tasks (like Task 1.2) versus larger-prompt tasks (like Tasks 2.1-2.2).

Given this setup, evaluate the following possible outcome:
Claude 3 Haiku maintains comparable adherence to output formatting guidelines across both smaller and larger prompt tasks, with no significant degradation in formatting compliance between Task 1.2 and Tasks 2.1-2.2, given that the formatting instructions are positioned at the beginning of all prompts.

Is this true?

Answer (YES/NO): NO